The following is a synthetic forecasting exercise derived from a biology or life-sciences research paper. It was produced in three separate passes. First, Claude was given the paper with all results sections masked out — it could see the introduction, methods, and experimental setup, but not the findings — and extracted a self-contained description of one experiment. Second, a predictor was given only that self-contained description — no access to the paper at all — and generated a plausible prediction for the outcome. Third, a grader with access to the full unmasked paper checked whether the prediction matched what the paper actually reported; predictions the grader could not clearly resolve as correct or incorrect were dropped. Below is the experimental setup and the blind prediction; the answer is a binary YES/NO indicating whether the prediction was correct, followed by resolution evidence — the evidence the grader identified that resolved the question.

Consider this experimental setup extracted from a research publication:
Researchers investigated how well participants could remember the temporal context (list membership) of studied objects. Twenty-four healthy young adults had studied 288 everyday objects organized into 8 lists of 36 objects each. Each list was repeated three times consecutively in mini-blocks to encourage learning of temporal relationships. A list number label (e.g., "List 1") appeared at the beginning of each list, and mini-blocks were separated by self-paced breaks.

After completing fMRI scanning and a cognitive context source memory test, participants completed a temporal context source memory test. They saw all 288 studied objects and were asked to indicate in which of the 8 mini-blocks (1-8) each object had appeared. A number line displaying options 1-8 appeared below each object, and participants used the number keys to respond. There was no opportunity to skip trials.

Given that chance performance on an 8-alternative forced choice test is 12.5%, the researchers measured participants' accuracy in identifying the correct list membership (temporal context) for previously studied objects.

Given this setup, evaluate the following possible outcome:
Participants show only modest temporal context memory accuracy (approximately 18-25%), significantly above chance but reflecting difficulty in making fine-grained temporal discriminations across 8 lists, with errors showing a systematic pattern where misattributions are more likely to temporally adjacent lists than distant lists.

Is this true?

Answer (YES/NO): YES